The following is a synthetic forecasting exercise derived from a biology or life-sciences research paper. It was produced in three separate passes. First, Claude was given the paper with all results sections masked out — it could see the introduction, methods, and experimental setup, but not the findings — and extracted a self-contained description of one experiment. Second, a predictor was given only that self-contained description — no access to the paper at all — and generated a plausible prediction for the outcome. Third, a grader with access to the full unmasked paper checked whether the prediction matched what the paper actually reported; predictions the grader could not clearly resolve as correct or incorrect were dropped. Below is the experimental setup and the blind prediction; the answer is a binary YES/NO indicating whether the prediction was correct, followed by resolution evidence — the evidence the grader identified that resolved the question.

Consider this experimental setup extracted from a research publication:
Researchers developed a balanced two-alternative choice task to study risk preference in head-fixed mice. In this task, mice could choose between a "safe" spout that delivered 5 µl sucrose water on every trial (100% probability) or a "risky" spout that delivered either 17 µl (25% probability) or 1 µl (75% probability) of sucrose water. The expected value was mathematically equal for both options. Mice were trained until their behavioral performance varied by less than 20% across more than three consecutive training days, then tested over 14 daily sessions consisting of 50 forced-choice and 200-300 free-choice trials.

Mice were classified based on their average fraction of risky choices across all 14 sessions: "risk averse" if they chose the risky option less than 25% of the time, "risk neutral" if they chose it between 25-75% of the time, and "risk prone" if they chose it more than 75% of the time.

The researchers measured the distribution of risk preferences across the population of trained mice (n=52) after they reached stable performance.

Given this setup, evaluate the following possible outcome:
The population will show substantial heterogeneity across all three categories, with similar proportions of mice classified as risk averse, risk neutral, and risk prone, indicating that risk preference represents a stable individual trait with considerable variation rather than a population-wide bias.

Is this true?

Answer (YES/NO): NO